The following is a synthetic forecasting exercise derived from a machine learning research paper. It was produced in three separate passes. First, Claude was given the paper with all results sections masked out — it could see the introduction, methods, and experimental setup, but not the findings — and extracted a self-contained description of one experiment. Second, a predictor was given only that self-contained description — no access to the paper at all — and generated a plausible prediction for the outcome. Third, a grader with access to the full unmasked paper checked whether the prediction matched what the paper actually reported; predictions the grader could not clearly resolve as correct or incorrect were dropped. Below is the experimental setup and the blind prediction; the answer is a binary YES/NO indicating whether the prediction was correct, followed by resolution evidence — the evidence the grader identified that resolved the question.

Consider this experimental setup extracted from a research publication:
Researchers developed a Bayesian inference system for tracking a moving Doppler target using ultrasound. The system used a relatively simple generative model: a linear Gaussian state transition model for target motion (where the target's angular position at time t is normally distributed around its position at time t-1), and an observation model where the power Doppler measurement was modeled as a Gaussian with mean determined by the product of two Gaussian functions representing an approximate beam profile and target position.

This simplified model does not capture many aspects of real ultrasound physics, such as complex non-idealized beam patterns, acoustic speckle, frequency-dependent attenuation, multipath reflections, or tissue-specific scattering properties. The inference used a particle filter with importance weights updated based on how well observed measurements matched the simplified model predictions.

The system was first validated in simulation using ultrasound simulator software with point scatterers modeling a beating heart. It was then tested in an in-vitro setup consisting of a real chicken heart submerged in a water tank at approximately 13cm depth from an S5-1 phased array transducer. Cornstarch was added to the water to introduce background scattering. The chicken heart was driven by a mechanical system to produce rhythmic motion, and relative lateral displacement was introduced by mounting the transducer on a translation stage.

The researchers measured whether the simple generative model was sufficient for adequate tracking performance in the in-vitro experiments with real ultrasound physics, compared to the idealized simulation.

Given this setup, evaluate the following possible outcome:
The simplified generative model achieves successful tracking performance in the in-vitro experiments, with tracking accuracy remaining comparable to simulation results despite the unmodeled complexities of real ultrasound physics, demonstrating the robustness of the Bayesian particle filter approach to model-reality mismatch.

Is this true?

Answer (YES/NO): YES